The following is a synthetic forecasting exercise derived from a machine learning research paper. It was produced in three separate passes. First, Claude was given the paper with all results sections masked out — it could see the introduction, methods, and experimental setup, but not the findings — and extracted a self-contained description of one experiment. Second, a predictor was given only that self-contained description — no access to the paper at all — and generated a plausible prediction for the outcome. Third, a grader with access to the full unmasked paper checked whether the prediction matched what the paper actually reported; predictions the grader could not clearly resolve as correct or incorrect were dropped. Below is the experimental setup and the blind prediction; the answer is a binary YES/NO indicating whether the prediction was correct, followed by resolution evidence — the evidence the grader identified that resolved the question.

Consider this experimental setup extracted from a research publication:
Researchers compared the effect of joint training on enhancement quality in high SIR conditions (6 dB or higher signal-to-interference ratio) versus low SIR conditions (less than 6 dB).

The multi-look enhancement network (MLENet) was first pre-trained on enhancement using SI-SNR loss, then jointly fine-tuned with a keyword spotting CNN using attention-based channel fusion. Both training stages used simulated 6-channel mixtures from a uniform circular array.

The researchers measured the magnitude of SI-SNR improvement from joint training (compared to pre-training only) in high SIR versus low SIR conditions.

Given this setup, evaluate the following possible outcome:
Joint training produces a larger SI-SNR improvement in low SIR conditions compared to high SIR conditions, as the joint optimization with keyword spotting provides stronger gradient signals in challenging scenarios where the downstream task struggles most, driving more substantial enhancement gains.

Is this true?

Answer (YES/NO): YES